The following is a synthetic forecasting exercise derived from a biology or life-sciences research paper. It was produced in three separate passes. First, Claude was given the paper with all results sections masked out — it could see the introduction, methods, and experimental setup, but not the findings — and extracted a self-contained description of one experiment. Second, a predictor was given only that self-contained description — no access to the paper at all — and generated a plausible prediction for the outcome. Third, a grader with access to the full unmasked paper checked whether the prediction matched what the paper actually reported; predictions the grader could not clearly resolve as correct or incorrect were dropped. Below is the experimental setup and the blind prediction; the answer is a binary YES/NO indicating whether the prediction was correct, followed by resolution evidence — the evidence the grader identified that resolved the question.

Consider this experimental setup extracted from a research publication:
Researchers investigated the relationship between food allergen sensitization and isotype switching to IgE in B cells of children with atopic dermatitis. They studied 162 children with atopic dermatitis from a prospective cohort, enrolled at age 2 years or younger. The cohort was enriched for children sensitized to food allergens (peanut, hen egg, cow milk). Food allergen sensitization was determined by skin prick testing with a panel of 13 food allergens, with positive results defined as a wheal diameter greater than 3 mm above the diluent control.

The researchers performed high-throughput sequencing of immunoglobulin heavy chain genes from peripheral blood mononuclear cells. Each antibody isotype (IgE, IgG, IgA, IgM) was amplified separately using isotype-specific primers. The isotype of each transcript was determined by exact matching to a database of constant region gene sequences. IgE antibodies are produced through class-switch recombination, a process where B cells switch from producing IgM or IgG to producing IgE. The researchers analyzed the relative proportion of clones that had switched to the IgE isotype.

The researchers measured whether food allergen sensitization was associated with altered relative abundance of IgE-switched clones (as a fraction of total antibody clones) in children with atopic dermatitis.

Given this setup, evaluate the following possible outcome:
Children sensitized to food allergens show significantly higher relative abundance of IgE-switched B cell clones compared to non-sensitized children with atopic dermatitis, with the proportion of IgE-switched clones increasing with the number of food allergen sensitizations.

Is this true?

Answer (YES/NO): NO